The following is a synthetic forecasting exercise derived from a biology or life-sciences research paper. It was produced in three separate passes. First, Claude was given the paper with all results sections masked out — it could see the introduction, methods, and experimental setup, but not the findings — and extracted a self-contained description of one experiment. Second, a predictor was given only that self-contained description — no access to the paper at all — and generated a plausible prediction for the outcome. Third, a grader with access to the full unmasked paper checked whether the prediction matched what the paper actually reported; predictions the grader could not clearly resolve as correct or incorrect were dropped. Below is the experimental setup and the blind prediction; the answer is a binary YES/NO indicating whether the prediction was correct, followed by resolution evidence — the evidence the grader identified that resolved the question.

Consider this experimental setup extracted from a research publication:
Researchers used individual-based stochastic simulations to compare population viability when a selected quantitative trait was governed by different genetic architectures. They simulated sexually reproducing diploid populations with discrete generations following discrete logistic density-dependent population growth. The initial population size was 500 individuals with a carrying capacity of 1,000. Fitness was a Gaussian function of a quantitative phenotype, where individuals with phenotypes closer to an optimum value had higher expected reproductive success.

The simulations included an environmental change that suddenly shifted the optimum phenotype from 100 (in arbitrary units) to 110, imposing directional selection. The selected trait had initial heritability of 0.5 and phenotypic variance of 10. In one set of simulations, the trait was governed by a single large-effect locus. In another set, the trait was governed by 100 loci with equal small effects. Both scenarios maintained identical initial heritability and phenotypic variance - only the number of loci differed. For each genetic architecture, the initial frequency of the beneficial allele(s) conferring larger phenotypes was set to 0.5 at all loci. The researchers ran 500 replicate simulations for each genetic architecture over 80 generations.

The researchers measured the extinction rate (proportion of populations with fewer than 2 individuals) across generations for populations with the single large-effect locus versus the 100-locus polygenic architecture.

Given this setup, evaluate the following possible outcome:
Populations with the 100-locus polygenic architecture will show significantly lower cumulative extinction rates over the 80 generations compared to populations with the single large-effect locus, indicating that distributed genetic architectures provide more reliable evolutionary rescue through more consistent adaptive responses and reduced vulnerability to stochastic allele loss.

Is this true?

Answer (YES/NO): YES